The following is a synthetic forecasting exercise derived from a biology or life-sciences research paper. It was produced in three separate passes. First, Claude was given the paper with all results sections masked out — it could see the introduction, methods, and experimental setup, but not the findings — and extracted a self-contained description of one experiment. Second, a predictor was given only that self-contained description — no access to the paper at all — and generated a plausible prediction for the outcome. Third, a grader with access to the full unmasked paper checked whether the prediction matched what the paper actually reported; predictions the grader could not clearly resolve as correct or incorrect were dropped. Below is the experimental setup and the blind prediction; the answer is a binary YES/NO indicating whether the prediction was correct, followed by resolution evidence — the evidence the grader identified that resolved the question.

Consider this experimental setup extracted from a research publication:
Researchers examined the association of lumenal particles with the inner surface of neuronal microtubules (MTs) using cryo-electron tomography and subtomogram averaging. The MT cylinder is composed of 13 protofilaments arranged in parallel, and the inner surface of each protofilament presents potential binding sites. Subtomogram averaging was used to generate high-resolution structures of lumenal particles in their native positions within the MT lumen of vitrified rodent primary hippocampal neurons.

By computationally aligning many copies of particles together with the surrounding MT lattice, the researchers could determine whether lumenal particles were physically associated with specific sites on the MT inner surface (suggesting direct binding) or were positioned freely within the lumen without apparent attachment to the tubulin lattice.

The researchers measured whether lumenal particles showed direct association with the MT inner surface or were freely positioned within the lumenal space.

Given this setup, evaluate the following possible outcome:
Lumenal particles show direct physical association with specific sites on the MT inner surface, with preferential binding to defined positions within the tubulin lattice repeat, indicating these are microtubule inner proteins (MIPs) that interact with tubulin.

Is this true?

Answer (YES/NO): NO